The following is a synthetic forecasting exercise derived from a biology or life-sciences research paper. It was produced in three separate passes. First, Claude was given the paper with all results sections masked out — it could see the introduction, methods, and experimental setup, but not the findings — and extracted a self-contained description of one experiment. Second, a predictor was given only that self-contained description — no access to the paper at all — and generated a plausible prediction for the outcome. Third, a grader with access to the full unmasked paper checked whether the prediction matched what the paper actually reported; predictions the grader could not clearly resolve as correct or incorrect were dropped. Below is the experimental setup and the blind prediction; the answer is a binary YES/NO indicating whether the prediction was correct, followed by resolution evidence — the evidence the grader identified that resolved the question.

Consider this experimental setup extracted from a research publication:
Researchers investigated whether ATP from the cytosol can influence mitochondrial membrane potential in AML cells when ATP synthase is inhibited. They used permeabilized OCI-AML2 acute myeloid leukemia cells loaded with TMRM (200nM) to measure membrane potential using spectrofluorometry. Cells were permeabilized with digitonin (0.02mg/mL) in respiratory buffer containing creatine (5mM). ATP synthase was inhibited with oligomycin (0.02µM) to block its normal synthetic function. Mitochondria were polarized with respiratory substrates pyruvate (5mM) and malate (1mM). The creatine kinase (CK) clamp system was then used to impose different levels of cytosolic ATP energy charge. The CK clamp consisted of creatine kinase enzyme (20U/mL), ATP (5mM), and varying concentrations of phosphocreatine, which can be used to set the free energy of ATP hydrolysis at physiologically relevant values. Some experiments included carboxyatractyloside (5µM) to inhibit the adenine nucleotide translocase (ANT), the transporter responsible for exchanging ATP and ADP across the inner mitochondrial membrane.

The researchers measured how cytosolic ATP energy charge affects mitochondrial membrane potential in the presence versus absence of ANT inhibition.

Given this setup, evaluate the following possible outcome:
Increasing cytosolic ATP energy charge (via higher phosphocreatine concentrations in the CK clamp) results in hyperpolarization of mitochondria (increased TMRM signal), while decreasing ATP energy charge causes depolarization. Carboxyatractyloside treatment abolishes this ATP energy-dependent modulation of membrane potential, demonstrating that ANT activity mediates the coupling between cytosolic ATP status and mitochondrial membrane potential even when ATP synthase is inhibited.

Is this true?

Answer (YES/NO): NO